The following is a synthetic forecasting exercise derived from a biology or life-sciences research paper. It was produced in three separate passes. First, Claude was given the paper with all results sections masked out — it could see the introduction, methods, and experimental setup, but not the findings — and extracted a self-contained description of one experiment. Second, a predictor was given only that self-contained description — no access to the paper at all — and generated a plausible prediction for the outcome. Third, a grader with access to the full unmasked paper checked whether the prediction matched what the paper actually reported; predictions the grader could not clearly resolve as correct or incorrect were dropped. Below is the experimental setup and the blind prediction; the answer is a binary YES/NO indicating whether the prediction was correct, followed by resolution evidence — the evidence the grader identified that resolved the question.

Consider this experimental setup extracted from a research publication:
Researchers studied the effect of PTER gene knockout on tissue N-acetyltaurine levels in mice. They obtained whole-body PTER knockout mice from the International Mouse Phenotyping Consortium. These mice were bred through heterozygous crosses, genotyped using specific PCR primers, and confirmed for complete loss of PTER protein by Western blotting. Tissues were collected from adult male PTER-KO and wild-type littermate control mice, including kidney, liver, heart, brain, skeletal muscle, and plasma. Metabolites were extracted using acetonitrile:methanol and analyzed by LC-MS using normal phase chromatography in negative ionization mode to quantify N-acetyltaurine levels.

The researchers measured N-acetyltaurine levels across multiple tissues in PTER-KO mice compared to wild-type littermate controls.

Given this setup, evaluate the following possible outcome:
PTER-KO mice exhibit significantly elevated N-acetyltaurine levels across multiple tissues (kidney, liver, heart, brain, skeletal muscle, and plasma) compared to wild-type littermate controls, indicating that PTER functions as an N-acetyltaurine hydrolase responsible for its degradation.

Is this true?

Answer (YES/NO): YES